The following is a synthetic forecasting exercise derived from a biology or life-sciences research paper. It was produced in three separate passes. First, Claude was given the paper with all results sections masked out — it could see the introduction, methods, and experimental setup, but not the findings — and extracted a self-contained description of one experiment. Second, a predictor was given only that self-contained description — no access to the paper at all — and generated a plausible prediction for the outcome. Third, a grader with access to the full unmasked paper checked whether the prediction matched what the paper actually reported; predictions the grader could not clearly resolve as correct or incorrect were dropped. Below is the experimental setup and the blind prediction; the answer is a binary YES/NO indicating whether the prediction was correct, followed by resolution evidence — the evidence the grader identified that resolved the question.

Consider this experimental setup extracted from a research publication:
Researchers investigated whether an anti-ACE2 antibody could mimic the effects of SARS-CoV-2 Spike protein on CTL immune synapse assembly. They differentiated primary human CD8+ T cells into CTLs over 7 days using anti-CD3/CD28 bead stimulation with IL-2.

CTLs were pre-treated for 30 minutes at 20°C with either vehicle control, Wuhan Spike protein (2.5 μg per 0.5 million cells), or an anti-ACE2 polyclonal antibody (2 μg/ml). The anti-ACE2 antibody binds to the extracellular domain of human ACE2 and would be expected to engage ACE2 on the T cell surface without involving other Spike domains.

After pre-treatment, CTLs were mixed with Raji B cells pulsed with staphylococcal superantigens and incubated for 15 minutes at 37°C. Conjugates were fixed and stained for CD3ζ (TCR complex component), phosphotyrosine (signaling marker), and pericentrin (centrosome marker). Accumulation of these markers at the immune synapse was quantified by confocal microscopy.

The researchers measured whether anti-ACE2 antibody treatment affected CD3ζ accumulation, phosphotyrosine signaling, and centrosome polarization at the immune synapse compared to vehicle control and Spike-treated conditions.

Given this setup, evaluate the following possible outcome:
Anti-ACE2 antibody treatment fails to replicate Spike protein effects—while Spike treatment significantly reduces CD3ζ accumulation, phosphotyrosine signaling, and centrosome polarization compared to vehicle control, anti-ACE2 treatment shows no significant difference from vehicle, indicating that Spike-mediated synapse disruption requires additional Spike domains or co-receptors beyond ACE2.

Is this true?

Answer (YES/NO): NO